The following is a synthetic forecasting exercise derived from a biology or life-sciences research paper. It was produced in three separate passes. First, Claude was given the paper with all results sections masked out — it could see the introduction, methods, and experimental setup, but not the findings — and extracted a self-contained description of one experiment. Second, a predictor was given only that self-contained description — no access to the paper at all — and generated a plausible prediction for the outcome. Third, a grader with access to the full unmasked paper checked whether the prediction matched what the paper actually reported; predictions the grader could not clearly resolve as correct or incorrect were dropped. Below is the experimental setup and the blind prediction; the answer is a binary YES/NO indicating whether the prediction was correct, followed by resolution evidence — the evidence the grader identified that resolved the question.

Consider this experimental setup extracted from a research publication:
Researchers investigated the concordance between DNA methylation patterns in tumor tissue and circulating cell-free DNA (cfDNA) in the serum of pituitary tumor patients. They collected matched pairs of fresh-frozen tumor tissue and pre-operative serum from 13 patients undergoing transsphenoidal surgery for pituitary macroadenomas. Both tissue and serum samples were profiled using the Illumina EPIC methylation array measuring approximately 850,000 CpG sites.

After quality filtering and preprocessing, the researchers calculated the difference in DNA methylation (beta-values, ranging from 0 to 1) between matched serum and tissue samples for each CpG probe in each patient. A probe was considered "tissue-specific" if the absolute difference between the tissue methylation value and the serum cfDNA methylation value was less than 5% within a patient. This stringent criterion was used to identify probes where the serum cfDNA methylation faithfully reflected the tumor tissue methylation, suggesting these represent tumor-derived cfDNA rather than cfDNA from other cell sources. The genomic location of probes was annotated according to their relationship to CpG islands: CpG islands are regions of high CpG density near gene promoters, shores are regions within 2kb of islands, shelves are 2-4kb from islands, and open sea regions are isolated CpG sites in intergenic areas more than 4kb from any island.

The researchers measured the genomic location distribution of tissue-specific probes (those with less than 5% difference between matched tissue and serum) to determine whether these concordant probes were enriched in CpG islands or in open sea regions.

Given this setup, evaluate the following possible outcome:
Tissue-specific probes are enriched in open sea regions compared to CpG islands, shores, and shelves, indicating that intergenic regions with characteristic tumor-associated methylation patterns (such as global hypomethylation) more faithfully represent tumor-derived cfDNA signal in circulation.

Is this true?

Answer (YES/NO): YES